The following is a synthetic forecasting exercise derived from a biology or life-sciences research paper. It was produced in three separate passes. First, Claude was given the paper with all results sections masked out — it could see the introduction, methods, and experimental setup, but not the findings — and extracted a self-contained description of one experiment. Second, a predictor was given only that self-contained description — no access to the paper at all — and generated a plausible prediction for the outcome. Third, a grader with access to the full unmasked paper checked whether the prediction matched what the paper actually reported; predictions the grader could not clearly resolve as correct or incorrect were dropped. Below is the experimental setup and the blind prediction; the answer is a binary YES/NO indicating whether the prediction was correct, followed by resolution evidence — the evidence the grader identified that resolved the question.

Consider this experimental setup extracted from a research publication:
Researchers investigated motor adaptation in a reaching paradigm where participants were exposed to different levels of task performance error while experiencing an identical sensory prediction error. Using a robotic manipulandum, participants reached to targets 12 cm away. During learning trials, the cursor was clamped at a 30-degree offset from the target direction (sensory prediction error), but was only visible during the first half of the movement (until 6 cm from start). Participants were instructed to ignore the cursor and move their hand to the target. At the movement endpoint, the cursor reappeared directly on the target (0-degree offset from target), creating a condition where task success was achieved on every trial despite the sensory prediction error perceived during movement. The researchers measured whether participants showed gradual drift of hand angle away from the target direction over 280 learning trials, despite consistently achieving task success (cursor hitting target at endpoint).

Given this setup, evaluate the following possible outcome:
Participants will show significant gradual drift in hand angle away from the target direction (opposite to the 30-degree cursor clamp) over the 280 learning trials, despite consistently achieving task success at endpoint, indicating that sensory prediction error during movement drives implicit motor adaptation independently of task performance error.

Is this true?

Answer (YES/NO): YES